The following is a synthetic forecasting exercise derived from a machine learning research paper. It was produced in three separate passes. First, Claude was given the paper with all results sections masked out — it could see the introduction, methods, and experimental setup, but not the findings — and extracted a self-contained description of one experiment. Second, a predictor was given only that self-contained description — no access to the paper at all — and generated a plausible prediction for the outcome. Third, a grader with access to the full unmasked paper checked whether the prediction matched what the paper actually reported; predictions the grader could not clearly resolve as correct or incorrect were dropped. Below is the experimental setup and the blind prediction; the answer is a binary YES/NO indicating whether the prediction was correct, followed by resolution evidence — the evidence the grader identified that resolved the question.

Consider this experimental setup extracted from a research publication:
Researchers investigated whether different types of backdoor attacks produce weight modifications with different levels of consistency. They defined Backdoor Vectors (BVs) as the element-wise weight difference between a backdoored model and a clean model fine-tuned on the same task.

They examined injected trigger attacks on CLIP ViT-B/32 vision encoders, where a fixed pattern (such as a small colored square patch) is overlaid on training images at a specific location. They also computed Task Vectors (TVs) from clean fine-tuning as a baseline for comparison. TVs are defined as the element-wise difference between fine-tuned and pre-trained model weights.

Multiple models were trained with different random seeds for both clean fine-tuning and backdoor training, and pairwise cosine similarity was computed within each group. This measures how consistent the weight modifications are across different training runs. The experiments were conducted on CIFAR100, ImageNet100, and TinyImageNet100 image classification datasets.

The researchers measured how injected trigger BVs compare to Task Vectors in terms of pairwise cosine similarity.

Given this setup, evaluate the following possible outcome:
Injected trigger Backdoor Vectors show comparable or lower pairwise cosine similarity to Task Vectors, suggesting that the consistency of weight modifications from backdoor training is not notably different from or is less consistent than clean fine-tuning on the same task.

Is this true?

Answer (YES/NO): YES